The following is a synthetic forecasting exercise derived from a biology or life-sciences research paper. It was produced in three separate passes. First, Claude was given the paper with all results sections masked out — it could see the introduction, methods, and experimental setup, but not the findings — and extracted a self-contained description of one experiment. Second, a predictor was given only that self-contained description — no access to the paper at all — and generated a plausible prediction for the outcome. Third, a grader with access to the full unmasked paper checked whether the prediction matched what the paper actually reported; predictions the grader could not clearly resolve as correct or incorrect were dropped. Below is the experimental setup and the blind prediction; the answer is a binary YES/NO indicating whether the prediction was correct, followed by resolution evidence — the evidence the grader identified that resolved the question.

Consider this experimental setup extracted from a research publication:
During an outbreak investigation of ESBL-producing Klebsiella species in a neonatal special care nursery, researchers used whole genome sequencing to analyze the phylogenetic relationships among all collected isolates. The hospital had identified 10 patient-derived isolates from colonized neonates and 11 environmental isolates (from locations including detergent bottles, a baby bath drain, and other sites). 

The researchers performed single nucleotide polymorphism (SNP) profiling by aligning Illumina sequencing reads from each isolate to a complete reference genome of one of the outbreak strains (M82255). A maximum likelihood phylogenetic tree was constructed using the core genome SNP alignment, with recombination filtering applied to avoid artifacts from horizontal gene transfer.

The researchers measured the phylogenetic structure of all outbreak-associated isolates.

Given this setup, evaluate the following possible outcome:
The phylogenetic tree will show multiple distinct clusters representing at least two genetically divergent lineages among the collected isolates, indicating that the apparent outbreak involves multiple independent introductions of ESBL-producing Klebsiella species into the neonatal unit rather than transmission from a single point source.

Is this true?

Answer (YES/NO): NO